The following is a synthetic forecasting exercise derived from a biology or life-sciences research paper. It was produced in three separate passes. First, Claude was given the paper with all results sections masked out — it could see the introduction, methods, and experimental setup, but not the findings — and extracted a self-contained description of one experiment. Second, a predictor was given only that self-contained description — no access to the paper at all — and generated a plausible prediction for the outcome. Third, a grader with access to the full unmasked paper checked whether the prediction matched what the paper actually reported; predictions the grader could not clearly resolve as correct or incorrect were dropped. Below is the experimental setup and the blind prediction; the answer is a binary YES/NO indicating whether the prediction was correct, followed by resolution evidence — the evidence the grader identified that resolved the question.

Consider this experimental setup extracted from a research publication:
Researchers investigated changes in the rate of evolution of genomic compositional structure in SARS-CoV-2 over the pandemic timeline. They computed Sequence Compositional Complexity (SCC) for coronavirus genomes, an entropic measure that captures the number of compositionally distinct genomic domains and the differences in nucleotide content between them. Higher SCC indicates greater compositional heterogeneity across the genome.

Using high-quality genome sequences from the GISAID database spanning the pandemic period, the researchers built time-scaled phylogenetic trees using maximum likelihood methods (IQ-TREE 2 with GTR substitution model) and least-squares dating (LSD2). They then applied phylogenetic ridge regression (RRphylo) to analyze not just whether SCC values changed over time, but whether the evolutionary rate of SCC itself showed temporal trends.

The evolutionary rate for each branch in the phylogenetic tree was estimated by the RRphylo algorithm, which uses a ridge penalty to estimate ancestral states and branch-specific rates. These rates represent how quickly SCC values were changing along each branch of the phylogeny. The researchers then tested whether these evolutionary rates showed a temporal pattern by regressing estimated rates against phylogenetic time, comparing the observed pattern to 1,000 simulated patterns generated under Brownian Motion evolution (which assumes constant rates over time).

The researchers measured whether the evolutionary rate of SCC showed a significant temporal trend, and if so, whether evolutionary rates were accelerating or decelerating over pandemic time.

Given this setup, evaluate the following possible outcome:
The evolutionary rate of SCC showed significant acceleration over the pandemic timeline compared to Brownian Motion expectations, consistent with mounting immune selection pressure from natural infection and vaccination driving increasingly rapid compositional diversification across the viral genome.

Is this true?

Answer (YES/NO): NO